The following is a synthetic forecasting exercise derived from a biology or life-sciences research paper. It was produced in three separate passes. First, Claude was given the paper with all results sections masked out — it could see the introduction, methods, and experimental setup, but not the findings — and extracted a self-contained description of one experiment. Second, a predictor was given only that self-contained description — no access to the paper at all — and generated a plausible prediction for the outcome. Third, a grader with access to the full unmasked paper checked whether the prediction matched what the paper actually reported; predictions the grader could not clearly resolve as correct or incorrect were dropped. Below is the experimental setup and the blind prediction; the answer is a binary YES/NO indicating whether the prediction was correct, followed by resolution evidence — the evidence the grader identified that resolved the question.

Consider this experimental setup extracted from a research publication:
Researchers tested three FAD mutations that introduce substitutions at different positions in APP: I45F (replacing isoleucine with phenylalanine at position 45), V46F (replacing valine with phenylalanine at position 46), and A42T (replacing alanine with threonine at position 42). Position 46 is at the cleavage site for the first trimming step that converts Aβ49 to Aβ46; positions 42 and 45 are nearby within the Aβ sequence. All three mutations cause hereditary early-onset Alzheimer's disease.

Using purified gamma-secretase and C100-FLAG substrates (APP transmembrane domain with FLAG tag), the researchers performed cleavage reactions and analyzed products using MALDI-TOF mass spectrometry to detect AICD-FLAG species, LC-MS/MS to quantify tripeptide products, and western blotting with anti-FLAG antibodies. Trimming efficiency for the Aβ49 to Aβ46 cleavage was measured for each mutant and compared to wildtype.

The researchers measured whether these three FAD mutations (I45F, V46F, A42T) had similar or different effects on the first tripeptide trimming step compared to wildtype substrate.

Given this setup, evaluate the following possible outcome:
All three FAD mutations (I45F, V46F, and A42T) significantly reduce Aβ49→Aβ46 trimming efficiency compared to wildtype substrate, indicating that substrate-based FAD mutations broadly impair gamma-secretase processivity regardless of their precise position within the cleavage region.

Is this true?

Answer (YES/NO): NO